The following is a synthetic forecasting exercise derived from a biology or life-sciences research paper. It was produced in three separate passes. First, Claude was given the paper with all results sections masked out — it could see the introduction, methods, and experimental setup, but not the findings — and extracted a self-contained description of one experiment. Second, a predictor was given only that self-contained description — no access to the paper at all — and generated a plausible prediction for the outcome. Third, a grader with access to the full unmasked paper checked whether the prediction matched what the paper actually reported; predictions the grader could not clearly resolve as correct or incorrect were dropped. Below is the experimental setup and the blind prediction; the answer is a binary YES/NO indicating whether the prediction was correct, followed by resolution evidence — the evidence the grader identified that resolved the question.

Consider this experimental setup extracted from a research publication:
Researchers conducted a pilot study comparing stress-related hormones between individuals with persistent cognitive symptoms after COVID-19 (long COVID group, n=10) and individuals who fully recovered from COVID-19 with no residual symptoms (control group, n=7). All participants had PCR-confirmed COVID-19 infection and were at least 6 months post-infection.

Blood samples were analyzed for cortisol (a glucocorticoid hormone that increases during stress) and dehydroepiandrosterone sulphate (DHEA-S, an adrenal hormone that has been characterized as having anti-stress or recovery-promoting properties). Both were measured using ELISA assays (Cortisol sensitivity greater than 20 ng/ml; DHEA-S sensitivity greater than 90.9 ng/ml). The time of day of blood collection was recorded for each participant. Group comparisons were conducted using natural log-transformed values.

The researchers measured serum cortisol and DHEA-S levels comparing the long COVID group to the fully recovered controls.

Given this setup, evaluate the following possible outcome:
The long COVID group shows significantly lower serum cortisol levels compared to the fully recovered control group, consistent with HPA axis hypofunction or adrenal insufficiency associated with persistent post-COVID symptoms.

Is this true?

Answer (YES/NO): NO